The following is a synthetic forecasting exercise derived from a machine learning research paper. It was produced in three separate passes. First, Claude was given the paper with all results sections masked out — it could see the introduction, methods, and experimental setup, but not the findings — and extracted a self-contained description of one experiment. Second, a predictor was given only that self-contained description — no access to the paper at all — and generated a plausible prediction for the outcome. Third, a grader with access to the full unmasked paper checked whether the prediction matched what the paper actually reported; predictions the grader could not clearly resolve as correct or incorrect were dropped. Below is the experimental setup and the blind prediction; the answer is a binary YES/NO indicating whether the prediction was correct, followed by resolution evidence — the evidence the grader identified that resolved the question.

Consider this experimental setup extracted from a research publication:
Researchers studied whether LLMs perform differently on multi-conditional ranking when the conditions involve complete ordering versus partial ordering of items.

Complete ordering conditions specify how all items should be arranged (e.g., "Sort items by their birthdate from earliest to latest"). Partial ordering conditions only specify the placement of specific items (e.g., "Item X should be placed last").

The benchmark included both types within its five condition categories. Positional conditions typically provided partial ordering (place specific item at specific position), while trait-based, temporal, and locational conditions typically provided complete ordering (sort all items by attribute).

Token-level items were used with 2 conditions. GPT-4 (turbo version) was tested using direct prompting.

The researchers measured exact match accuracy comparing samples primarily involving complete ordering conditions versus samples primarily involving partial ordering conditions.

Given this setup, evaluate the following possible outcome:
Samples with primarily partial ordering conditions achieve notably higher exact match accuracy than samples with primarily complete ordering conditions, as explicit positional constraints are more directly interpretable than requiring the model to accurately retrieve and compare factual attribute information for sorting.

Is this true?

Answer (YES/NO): NO